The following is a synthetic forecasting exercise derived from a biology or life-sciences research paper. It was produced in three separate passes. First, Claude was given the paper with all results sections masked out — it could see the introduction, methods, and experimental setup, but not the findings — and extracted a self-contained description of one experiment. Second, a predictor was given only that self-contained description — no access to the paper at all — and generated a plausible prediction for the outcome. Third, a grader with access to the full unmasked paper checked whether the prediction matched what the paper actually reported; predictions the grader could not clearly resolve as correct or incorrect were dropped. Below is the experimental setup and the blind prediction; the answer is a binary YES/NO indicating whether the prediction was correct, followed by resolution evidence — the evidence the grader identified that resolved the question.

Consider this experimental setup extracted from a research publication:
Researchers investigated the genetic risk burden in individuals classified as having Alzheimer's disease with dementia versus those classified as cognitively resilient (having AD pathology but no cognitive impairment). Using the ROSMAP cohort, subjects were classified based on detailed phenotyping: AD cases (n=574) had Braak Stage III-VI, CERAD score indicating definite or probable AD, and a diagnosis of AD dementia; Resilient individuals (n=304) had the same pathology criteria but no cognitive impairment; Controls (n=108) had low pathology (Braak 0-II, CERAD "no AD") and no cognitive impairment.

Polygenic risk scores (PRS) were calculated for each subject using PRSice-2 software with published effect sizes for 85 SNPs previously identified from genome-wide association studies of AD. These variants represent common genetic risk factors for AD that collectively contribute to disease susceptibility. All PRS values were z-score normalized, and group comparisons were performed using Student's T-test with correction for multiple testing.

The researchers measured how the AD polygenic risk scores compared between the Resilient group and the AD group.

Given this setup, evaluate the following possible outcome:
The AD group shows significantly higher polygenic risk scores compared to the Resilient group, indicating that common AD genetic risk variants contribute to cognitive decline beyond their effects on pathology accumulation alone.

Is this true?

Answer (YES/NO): YES